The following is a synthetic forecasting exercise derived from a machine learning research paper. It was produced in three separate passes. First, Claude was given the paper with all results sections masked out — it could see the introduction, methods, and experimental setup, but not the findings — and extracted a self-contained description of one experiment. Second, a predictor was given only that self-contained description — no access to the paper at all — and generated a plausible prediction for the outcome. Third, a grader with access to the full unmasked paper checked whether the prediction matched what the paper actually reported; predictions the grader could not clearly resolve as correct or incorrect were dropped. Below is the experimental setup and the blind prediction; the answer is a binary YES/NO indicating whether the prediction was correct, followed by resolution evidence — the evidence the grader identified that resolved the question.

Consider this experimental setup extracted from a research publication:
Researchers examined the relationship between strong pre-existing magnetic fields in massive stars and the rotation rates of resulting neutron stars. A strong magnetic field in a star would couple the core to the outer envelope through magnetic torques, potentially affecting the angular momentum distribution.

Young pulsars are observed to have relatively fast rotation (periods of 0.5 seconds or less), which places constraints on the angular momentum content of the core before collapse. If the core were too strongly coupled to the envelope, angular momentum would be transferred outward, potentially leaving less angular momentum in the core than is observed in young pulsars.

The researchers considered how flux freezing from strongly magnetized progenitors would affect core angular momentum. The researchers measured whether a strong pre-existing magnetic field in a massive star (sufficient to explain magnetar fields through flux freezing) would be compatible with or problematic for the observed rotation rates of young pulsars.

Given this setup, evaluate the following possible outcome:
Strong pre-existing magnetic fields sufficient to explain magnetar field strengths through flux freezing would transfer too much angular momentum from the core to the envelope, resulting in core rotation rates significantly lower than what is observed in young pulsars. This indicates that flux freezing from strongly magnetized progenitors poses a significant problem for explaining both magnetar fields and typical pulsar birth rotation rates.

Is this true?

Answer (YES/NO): YES